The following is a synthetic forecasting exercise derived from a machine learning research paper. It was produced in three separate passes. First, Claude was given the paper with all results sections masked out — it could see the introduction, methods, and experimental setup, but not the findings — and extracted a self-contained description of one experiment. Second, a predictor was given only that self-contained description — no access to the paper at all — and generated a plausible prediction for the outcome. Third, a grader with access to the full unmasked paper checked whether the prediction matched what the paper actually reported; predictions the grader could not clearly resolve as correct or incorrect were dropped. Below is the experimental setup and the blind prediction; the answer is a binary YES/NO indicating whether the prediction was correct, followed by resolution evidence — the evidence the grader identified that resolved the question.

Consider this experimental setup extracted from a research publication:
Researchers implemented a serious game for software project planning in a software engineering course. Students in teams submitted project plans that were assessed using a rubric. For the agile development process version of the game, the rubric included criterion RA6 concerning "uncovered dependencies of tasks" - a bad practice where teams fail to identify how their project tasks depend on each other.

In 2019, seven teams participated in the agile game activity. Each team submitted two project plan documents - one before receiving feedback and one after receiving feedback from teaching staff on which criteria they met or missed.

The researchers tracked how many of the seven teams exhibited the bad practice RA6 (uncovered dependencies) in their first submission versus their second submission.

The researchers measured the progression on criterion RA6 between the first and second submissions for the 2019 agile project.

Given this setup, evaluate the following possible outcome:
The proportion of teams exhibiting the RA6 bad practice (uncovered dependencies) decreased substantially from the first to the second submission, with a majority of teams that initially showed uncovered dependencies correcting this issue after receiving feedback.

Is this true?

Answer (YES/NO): YES